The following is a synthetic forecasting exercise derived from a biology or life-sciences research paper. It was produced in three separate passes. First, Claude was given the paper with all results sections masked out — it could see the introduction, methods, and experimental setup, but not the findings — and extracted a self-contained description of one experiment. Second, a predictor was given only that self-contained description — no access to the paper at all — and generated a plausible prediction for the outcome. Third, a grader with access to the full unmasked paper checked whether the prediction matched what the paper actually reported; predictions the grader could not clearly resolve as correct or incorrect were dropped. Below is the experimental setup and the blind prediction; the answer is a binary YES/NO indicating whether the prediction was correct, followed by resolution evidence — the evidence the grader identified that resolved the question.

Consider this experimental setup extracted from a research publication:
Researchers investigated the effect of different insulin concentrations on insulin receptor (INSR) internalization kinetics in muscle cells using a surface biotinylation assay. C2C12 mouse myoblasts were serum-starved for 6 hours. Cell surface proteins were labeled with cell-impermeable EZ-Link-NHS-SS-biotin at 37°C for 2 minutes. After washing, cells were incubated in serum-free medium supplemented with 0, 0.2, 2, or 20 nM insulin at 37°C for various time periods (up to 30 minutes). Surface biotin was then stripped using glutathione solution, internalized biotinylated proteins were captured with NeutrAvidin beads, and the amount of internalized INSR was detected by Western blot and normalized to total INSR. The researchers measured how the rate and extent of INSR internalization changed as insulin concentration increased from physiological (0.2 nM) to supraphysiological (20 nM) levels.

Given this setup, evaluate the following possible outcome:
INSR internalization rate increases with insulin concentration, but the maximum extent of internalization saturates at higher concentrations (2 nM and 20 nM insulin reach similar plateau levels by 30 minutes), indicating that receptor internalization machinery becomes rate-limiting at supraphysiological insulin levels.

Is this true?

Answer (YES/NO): NO